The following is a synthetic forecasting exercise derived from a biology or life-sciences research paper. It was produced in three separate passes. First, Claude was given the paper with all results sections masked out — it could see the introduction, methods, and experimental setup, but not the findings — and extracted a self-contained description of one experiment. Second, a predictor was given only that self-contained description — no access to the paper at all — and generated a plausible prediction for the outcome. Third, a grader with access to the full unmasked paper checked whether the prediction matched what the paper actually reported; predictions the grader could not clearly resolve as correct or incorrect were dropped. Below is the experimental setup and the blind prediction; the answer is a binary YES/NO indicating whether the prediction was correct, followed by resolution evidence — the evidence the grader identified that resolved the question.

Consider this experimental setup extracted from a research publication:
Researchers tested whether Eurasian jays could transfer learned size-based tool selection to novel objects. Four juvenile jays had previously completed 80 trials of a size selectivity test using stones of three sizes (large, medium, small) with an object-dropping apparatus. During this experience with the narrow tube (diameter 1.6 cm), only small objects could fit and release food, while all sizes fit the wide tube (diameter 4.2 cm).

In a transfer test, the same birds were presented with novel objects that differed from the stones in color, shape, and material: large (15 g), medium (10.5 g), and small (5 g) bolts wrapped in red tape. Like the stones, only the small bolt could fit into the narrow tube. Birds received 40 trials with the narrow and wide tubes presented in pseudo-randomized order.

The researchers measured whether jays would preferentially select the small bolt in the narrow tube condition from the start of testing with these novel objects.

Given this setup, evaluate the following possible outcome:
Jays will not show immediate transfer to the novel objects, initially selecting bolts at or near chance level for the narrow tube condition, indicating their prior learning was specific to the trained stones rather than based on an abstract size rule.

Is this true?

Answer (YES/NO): NO